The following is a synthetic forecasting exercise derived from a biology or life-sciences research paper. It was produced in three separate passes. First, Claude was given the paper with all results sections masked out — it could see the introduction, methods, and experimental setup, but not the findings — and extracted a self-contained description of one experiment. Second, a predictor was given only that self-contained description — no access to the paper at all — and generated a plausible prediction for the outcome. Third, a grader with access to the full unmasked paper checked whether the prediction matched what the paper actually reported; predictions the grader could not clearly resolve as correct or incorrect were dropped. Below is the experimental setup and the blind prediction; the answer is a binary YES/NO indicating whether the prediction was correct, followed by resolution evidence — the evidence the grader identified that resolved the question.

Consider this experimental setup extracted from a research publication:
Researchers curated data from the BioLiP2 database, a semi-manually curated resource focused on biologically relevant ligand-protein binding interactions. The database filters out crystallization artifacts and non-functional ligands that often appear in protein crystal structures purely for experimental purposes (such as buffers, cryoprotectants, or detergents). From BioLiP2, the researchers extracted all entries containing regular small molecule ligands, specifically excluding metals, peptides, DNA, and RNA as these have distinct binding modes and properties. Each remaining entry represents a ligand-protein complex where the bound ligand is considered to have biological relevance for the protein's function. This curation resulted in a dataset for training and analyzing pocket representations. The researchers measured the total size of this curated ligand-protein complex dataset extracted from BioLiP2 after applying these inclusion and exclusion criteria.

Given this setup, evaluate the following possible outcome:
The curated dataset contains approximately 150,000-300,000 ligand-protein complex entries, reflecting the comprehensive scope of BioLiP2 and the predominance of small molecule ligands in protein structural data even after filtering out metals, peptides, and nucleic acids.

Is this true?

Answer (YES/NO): NO